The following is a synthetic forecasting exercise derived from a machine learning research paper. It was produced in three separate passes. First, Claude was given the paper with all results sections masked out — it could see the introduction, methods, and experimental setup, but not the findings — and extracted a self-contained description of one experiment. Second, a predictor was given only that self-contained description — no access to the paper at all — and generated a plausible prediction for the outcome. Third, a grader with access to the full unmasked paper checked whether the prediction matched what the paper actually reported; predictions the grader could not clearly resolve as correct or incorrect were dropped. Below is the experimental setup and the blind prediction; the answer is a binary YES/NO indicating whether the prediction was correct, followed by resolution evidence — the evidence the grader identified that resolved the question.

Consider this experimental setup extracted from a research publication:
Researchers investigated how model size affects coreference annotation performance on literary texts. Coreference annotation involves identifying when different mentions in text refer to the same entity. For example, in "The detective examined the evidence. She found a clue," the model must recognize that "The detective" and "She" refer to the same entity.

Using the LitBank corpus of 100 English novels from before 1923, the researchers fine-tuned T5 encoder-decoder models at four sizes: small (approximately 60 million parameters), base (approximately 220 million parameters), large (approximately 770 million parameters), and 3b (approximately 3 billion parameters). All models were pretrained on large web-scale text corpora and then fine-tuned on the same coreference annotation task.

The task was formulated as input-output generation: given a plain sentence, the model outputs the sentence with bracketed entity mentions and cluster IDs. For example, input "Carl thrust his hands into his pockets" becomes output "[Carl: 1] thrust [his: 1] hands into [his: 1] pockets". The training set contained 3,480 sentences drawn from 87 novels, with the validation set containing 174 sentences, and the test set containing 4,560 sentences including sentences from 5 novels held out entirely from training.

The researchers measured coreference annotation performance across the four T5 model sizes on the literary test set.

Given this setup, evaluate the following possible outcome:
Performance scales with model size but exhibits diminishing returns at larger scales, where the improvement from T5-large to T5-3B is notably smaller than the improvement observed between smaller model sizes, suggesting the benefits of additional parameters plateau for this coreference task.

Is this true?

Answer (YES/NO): NO